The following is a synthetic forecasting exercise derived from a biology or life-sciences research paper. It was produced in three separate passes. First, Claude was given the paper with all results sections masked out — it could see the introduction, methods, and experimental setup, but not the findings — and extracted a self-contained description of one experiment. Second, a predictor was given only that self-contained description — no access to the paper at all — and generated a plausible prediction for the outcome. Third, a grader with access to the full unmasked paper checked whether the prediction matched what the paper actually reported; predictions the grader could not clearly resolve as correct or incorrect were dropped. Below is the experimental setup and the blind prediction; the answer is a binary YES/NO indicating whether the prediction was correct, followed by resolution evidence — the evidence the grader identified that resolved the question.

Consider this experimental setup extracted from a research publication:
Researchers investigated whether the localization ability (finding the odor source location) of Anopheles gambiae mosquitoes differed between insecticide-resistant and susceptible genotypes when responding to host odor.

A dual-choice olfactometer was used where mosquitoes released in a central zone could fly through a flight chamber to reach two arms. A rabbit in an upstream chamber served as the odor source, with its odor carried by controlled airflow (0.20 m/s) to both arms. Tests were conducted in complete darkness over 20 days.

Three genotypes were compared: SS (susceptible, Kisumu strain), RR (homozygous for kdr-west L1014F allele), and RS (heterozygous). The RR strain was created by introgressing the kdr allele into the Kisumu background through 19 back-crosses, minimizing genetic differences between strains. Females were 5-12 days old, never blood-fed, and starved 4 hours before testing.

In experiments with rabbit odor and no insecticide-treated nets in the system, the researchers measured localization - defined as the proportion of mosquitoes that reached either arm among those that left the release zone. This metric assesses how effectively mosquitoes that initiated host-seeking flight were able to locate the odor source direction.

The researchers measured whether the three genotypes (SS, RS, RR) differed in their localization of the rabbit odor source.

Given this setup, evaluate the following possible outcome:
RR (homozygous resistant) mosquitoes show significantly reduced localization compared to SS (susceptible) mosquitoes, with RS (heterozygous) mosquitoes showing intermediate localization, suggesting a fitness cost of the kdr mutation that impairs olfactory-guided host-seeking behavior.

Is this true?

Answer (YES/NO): NO